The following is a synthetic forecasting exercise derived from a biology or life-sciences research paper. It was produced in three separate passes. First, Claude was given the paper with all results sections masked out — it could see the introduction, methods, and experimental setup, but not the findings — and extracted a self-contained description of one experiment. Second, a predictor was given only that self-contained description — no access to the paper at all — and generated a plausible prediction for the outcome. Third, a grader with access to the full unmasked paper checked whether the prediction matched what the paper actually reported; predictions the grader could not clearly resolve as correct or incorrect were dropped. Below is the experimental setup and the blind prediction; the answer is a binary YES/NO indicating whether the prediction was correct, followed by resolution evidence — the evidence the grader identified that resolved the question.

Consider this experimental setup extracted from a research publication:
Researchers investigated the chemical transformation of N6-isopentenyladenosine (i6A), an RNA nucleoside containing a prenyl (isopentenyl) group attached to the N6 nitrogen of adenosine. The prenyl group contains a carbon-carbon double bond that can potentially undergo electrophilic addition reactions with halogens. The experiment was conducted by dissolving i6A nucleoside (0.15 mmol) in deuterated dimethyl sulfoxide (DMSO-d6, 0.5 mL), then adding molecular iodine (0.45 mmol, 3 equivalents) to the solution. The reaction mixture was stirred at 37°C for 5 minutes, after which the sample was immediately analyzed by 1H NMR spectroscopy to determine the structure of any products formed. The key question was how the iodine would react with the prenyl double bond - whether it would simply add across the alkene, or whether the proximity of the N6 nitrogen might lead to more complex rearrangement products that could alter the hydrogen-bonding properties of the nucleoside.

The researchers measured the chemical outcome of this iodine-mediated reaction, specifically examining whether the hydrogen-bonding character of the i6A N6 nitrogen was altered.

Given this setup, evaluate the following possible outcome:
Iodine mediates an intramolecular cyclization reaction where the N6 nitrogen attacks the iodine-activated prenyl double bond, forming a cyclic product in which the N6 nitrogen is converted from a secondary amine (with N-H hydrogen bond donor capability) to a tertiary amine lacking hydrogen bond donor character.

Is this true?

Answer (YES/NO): YES